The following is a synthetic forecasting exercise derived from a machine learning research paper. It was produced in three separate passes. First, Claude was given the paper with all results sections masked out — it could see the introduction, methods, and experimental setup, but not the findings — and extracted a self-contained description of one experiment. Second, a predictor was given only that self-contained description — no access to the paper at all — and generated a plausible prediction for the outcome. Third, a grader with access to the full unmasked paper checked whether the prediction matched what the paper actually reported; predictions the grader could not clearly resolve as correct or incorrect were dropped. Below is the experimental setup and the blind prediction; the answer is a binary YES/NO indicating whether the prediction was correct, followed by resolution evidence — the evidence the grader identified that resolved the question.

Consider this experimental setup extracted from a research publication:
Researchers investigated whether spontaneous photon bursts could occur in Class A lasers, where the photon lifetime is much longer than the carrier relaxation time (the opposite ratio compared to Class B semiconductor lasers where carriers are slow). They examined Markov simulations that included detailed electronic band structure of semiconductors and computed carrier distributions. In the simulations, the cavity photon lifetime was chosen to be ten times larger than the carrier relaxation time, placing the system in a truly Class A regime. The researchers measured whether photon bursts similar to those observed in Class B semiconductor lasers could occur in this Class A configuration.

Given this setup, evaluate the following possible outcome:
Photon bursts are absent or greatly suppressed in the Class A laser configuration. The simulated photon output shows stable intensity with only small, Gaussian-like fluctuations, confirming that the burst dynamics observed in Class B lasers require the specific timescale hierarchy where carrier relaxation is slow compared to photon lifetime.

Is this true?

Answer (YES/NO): NO